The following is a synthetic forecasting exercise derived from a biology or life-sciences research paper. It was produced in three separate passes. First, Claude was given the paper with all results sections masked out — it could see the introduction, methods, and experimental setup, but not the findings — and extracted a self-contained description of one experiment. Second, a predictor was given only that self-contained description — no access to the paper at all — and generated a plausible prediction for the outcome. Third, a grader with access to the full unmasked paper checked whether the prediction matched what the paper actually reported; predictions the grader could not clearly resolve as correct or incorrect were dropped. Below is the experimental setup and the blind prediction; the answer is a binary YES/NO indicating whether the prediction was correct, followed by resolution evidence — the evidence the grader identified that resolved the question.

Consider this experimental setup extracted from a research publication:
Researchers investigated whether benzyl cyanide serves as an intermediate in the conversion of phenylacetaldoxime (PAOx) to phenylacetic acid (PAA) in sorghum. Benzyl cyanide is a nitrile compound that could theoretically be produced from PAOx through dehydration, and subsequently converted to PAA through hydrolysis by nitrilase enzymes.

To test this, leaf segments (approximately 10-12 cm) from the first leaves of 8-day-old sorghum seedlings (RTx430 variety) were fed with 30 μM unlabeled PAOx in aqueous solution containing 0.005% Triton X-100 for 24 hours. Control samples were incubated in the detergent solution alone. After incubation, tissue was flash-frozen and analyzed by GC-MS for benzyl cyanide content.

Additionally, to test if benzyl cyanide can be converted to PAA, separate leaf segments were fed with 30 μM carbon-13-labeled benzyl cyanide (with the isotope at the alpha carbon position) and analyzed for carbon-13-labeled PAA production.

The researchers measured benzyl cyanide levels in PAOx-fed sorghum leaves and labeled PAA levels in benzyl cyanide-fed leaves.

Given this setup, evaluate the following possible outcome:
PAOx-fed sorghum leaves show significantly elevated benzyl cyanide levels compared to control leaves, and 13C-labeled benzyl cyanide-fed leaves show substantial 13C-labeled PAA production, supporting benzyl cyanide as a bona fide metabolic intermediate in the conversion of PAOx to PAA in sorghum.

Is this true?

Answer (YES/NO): YES